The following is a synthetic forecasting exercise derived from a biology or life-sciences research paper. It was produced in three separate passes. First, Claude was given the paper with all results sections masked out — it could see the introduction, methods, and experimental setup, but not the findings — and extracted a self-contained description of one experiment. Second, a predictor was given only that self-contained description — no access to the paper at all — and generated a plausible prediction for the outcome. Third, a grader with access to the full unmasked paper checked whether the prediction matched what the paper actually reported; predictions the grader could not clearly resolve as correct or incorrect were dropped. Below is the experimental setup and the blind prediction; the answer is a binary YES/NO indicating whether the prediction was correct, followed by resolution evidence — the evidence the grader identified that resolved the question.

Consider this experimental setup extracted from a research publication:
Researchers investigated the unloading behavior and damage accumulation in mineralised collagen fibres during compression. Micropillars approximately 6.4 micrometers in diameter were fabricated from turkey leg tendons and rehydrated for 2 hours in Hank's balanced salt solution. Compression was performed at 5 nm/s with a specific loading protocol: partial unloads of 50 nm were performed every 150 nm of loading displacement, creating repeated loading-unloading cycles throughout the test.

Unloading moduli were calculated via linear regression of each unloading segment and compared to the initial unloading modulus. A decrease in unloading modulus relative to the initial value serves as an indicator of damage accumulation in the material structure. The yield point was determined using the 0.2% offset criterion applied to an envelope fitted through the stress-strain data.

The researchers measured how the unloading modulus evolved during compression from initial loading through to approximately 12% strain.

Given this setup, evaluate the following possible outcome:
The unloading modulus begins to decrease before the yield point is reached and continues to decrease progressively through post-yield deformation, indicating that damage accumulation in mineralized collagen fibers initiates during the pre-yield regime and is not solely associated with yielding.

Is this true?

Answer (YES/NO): NO